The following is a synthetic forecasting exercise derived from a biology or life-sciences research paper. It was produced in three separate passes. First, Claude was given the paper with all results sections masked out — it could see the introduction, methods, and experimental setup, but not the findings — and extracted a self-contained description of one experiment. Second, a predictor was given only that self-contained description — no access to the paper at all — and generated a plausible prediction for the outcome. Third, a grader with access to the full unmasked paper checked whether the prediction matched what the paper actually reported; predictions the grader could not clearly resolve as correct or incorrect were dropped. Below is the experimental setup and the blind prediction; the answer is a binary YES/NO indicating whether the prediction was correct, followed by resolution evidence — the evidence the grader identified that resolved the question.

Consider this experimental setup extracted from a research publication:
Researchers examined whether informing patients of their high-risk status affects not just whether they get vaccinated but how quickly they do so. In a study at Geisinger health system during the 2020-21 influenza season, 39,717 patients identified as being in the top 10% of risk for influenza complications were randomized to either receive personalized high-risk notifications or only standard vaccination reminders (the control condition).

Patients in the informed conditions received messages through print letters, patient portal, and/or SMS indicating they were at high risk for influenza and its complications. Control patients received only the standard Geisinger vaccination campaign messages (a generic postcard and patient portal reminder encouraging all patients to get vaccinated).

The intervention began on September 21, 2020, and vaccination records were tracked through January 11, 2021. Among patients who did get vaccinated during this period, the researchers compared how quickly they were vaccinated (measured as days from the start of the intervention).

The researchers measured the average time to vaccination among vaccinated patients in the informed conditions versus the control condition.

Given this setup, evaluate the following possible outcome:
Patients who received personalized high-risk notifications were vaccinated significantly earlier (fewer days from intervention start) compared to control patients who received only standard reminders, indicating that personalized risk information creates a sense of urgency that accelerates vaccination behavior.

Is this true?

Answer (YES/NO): YES